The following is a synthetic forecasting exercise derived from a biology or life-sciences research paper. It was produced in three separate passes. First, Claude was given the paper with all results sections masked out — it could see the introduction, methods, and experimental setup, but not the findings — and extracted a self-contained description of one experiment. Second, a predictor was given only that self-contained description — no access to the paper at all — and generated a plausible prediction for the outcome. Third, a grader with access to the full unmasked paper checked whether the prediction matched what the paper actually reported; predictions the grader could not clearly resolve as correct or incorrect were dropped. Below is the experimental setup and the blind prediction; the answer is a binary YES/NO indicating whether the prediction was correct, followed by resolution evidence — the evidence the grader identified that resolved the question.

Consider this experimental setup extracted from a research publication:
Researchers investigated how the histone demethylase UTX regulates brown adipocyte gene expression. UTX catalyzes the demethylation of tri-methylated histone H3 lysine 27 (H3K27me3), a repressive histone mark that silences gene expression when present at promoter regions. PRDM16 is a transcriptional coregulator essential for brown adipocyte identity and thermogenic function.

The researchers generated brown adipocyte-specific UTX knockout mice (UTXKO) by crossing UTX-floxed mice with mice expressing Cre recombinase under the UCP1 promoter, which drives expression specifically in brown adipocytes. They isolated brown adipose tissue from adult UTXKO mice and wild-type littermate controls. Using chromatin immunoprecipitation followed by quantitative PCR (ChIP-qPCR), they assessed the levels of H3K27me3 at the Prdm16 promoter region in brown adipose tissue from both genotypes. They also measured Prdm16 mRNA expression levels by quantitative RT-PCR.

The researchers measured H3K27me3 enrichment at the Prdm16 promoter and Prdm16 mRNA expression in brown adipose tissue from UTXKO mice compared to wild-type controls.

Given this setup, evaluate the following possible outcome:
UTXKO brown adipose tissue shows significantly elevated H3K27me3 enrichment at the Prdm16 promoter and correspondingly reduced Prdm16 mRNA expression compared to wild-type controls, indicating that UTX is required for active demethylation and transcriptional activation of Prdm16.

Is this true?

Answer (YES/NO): YES